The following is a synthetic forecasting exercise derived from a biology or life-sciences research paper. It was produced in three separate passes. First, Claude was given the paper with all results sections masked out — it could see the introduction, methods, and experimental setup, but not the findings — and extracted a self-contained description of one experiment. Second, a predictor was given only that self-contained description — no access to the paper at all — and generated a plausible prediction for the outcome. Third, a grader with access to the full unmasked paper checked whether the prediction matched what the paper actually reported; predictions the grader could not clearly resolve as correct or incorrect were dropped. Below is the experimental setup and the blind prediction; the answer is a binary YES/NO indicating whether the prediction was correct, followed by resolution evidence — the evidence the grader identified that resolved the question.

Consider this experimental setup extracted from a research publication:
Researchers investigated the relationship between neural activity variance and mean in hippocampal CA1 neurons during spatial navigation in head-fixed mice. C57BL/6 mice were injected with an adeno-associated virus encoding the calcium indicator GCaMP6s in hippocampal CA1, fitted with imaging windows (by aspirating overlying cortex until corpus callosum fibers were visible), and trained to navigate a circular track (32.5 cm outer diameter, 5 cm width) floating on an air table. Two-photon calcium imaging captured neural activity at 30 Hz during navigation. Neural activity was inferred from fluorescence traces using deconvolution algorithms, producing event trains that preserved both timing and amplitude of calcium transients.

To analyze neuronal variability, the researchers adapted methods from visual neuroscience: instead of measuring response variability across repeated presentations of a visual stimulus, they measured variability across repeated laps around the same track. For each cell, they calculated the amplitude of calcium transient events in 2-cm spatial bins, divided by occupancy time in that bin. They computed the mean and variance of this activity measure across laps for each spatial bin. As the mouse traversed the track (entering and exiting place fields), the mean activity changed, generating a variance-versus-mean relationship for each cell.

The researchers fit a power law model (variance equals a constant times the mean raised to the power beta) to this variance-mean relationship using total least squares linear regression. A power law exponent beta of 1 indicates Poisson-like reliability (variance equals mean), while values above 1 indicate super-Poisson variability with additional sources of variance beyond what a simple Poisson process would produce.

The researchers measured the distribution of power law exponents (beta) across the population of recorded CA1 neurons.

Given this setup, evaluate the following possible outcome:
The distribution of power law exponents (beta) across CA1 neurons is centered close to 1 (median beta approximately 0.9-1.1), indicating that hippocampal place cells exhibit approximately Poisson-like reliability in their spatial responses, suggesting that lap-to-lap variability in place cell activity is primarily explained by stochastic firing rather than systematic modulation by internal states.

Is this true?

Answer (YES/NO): NO